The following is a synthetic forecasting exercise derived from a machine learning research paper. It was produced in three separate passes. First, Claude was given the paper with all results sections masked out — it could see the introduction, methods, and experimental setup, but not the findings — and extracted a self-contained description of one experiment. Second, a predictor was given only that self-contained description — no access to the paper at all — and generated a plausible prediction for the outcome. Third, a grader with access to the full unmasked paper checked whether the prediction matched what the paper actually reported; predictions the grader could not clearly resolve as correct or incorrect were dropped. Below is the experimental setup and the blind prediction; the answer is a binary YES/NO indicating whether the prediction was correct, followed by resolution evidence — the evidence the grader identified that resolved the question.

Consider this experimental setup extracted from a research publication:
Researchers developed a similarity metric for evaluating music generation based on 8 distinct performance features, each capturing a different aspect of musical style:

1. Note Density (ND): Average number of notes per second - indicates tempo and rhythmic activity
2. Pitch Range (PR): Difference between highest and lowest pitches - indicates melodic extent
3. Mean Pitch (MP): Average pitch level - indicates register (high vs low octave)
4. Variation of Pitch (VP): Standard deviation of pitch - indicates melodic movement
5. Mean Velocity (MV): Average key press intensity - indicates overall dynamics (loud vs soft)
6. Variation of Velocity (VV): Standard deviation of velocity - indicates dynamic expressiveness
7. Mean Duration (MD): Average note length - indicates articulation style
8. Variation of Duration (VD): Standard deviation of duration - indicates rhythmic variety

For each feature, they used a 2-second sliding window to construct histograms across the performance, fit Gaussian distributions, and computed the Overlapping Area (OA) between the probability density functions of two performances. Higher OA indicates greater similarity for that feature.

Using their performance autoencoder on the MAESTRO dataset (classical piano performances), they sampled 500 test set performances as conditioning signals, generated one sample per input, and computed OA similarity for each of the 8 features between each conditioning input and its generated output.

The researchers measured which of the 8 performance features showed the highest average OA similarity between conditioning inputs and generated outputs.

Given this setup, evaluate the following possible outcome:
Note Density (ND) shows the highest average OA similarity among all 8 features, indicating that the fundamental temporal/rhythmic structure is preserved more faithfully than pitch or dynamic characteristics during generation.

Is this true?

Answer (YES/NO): NO